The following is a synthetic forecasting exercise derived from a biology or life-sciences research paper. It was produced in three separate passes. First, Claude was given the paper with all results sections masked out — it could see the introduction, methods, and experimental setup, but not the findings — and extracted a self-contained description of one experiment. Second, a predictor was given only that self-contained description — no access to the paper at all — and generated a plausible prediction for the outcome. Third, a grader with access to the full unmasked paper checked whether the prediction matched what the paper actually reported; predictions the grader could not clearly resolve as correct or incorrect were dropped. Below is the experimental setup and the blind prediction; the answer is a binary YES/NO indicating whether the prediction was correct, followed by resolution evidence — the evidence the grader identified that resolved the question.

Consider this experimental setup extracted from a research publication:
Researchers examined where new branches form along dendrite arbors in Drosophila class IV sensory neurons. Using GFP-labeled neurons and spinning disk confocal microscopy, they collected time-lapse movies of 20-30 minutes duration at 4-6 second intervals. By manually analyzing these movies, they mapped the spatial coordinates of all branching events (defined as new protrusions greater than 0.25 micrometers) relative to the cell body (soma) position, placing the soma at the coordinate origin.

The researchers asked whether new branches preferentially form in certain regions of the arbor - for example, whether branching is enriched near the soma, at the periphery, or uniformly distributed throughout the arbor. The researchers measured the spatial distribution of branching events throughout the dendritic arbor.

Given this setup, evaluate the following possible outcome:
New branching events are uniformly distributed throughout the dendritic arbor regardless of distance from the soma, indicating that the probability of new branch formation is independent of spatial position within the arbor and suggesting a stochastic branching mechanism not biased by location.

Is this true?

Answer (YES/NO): YES